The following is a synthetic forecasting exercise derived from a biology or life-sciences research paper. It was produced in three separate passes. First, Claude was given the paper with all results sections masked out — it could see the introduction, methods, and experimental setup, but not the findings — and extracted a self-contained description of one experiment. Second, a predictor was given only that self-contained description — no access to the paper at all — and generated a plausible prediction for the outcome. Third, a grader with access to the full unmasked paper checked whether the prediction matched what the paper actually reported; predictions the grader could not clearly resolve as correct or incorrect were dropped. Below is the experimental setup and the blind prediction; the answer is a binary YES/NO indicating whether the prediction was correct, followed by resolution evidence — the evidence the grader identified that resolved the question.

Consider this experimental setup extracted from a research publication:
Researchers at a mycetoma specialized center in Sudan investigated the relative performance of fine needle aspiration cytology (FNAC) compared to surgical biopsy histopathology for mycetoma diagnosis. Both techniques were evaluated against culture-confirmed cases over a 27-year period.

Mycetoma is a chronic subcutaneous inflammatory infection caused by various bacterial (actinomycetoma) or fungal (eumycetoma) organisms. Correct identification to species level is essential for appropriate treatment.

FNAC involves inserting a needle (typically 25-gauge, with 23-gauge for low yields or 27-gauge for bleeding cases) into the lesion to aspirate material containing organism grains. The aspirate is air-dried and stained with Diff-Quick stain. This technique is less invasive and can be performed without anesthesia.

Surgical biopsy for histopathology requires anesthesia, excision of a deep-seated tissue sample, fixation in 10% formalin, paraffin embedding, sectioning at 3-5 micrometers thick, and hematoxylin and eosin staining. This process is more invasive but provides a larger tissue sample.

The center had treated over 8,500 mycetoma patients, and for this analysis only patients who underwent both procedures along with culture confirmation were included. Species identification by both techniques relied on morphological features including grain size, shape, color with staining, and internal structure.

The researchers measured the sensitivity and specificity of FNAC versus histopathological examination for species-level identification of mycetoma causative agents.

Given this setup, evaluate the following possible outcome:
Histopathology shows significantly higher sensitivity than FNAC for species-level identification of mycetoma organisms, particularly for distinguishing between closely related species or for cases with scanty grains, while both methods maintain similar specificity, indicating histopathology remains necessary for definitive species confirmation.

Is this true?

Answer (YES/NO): YES